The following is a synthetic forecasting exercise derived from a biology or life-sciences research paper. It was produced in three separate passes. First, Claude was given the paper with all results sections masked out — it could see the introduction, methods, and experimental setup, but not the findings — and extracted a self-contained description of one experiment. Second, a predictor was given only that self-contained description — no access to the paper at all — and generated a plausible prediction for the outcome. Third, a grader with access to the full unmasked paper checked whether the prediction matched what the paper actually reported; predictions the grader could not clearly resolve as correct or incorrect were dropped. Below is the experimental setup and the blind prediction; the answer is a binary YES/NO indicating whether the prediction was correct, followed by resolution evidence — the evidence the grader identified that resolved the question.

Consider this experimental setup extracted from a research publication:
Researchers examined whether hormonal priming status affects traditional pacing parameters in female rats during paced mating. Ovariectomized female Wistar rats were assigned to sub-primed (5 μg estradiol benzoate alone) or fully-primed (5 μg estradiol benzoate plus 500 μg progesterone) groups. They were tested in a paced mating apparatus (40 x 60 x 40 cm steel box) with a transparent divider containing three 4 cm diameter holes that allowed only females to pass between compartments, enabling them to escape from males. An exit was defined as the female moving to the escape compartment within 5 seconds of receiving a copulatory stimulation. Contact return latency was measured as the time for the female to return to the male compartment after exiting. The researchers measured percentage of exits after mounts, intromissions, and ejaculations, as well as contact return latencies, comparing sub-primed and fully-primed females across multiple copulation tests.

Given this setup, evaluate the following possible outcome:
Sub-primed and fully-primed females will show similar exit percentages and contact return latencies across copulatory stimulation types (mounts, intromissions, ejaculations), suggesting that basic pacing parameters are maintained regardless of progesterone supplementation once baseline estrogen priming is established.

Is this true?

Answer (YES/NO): YES